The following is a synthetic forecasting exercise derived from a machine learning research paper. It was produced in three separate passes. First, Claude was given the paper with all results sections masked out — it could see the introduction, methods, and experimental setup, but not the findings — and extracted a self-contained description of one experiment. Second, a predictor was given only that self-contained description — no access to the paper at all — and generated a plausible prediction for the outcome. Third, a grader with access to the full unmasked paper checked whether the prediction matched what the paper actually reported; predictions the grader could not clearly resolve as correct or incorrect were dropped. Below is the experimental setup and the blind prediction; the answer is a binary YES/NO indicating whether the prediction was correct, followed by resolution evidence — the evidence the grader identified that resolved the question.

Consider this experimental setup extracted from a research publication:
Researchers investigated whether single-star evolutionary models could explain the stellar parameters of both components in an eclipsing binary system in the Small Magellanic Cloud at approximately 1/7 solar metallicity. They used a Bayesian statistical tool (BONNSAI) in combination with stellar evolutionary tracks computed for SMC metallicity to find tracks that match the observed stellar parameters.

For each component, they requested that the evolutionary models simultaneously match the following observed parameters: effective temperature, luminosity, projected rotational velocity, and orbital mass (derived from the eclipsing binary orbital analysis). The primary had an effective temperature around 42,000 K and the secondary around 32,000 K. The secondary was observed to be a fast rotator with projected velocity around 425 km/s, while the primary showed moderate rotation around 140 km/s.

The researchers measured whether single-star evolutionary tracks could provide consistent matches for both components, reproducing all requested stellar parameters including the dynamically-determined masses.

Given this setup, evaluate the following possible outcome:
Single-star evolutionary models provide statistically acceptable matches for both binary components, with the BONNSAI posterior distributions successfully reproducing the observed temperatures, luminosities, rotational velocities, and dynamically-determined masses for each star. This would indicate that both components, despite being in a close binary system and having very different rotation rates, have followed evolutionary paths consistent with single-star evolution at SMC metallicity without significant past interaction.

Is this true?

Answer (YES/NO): NO